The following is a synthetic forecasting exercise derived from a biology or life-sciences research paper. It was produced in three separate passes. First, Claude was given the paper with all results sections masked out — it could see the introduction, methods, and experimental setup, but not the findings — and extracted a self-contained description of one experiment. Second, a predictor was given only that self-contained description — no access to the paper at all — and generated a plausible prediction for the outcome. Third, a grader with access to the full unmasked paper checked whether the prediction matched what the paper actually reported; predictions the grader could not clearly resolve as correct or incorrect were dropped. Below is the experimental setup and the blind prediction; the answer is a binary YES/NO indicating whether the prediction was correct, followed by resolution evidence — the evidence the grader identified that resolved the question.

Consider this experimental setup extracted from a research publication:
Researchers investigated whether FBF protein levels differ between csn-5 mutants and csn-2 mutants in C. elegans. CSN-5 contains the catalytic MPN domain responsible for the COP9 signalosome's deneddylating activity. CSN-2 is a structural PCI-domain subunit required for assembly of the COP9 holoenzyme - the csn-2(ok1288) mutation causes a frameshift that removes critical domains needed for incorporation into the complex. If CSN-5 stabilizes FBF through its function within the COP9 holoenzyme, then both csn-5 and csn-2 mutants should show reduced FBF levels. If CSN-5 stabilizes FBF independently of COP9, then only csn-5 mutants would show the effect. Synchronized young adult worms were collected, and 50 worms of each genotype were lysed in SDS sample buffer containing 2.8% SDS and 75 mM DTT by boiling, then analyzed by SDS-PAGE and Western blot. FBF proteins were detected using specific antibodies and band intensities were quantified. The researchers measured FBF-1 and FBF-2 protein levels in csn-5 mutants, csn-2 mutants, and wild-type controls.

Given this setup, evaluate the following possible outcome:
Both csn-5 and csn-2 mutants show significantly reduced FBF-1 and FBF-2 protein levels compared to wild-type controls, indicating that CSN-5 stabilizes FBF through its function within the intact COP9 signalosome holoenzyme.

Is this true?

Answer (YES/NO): NO